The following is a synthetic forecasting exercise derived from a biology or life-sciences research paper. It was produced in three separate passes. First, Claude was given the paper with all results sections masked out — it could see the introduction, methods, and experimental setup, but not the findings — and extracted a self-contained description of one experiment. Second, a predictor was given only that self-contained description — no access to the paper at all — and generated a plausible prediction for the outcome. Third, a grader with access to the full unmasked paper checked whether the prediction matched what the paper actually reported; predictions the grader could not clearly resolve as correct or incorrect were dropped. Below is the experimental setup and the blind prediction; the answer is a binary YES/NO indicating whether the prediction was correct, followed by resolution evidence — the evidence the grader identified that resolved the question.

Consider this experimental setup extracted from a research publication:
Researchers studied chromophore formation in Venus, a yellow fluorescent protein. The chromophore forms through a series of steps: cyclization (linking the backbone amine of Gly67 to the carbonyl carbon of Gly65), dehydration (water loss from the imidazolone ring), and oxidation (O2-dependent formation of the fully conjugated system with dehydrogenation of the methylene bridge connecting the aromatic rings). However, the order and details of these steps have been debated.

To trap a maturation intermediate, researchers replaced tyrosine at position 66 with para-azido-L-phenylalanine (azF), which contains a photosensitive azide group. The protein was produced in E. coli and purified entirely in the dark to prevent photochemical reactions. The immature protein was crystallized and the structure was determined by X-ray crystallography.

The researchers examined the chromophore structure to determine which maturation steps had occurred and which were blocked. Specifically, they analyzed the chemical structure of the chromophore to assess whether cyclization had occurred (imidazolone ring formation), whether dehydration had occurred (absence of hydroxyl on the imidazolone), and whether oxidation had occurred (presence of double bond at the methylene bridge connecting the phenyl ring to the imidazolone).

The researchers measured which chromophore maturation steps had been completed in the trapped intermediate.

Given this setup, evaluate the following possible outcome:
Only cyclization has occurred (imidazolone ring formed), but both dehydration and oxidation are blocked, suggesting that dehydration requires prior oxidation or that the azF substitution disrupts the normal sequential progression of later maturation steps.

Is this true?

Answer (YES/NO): NO